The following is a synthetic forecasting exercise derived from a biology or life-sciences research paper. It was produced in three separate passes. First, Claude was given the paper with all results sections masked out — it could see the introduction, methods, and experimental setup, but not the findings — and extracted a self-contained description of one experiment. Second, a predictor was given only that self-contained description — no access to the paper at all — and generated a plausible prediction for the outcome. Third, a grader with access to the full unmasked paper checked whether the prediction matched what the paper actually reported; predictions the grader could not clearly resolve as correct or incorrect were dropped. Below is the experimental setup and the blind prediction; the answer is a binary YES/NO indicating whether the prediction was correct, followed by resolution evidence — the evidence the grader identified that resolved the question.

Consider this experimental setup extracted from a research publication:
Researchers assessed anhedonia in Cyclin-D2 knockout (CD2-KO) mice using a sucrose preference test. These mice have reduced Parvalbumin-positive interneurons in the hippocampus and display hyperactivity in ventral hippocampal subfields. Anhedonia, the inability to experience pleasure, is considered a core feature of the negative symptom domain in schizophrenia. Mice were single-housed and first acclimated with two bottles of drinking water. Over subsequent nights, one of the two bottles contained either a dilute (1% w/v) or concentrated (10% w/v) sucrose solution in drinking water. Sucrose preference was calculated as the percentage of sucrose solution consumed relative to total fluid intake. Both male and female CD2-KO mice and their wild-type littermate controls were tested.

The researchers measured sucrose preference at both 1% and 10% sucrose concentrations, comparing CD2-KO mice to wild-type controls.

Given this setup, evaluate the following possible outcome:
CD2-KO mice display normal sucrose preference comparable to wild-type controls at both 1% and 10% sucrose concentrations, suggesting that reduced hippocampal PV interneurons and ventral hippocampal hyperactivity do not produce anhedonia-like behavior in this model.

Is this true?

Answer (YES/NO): NO